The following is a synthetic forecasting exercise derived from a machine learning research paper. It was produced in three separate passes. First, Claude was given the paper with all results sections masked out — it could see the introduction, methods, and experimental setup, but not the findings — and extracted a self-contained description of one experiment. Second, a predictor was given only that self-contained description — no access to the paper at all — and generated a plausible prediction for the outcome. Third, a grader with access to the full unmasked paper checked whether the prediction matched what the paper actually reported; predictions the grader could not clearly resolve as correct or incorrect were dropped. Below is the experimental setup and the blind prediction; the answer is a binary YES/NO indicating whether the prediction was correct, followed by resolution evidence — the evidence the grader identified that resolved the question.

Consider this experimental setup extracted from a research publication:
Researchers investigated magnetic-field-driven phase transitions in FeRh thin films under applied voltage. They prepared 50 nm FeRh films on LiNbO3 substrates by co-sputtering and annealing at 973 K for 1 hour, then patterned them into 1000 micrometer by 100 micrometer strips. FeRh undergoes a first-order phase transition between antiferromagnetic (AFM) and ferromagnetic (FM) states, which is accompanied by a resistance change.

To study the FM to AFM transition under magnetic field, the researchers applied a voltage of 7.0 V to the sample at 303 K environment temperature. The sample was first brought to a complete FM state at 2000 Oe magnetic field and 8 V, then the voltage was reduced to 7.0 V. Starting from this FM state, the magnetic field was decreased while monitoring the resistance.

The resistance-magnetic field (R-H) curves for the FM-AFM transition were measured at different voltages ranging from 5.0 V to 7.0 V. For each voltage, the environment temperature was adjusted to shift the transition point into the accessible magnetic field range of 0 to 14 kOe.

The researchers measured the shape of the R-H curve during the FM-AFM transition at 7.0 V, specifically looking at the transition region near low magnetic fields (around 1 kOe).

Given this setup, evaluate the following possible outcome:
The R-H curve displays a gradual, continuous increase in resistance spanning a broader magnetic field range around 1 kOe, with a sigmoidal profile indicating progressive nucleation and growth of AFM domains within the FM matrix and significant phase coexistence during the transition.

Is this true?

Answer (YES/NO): NO